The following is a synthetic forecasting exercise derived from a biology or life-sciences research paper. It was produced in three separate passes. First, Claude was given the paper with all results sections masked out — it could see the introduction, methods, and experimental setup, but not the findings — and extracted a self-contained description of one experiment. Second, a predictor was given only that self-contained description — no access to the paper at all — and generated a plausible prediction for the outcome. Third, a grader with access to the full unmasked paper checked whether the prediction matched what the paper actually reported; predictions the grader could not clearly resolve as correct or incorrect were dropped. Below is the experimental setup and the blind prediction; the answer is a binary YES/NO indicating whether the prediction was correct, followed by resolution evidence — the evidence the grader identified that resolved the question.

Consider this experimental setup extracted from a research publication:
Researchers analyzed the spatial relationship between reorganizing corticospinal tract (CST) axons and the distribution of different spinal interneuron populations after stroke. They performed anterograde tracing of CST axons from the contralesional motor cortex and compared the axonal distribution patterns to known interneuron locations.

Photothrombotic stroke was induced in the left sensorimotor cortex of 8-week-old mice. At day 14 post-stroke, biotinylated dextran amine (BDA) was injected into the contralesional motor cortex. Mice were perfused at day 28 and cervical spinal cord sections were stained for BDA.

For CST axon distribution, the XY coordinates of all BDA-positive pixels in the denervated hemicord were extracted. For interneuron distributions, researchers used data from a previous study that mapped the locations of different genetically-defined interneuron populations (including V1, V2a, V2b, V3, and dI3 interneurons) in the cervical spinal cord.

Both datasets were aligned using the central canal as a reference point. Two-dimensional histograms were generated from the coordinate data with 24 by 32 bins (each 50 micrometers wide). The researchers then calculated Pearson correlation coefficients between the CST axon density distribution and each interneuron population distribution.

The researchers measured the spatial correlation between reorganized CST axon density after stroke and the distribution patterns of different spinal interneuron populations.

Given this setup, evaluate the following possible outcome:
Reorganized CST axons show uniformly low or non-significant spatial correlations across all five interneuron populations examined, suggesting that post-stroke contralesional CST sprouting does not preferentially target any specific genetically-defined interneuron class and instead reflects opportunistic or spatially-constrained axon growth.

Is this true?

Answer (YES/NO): NO